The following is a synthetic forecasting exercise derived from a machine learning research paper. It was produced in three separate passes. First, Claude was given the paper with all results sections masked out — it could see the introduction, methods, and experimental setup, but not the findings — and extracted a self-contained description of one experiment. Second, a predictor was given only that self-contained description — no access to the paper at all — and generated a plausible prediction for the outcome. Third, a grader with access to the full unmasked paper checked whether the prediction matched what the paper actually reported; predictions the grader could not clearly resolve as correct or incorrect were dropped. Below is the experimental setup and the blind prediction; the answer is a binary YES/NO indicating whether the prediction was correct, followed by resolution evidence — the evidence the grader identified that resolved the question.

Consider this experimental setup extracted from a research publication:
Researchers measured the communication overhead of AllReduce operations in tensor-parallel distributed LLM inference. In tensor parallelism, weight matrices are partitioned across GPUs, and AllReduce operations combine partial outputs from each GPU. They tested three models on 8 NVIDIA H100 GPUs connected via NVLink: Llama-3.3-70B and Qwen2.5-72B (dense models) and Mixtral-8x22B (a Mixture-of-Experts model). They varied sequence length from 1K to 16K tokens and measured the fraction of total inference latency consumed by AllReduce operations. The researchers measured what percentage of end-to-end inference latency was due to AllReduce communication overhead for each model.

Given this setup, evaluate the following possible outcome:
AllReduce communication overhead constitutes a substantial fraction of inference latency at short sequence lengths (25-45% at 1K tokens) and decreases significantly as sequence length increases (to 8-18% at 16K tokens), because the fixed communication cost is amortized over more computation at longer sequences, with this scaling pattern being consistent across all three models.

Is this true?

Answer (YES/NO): NO